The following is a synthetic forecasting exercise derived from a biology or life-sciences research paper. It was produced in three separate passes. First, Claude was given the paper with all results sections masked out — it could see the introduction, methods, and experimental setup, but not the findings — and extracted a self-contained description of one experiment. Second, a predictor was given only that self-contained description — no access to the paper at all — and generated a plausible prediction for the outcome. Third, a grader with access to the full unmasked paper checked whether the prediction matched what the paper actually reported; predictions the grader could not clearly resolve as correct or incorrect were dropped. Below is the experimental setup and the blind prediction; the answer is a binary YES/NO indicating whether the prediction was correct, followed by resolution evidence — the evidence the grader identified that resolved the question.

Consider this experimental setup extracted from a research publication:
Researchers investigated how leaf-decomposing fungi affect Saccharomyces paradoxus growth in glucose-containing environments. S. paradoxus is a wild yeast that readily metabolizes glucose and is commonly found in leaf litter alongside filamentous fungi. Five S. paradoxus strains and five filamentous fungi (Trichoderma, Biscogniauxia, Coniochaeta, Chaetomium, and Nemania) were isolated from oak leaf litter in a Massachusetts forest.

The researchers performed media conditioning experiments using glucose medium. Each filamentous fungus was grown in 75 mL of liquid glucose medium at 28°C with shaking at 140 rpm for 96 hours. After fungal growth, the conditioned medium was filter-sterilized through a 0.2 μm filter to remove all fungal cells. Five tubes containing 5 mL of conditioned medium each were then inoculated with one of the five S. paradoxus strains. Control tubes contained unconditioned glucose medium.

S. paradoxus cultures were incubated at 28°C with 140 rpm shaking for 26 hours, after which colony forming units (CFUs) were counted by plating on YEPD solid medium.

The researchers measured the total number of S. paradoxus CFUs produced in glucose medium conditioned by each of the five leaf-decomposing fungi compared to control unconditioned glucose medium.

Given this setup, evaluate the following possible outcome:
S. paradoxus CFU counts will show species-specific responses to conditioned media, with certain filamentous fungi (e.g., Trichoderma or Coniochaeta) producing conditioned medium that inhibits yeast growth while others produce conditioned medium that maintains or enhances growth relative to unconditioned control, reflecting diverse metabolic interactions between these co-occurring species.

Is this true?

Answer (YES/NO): YES